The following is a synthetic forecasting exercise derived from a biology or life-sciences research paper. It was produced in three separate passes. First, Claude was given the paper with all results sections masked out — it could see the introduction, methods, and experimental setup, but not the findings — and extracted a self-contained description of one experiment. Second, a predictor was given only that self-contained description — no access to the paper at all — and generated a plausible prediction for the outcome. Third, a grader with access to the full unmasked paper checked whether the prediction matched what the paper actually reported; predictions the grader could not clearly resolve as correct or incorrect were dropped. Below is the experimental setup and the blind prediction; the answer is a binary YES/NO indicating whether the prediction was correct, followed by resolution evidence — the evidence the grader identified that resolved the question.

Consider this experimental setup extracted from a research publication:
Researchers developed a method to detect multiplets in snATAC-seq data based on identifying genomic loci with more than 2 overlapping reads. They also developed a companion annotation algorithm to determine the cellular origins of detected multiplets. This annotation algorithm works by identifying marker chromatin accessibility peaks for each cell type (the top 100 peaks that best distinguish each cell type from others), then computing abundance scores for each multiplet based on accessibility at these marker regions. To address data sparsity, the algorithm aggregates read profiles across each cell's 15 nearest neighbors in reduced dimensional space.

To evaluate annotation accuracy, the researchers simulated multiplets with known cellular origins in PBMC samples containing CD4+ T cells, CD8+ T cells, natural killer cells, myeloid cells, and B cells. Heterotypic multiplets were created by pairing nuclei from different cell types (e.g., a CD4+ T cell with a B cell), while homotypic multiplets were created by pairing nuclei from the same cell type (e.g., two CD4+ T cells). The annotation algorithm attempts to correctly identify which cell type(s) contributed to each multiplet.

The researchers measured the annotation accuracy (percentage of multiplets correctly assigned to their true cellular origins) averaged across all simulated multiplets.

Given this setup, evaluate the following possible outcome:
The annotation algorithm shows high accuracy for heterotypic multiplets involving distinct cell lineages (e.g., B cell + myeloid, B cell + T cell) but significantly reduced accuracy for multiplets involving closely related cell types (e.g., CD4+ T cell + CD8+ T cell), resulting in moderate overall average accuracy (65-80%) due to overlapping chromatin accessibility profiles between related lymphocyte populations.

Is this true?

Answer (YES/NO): NO